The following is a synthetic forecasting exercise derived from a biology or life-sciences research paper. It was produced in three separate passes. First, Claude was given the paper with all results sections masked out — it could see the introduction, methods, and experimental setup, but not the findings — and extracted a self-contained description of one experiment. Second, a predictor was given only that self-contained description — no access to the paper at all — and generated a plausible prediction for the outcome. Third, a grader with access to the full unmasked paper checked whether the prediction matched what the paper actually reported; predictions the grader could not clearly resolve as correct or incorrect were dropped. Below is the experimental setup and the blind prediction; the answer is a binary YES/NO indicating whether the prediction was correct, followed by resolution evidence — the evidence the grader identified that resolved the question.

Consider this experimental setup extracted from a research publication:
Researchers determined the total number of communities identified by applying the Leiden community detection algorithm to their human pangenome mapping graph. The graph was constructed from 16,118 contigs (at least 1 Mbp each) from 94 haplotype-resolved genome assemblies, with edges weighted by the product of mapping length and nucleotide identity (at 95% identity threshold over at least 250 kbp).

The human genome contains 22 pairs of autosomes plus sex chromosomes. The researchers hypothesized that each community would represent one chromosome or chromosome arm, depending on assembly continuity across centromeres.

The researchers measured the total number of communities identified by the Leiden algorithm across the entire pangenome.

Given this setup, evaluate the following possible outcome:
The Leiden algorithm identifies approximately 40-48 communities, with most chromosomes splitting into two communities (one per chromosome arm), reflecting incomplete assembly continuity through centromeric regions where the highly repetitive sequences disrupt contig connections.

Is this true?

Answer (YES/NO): NO